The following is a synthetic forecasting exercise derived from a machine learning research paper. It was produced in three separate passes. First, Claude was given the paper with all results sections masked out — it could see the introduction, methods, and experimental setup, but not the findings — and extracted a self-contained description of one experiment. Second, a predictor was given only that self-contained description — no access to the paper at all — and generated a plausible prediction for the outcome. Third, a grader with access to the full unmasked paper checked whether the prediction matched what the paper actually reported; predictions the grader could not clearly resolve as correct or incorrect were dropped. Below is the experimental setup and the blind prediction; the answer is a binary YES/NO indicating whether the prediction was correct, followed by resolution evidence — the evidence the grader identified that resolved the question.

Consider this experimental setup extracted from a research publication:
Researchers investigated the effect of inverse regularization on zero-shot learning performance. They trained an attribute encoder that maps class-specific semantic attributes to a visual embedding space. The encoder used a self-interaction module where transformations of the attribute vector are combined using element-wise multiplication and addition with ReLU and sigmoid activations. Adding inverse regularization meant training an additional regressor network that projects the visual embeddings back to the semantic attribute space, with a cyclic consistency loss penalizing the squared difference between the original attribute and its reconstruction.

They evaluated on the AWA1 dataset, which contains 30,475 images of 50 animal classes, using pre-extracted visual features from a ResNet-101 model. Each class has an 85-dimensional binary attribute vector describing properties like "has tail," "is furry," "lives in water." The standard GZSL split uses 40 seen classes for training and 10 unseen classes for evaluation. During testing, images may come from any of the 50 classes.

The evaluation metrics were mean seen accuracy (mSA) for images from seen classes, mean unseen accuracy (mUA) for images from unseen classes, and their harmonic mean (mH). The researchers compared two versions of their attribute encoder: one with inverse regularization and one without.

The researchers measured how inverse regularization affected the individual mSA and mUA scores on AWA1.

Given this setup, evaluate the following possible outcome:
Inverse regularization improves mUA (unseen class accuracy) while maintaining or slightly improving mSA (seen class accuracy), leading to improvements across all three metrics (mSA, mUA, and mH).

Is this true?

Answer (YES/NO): NO